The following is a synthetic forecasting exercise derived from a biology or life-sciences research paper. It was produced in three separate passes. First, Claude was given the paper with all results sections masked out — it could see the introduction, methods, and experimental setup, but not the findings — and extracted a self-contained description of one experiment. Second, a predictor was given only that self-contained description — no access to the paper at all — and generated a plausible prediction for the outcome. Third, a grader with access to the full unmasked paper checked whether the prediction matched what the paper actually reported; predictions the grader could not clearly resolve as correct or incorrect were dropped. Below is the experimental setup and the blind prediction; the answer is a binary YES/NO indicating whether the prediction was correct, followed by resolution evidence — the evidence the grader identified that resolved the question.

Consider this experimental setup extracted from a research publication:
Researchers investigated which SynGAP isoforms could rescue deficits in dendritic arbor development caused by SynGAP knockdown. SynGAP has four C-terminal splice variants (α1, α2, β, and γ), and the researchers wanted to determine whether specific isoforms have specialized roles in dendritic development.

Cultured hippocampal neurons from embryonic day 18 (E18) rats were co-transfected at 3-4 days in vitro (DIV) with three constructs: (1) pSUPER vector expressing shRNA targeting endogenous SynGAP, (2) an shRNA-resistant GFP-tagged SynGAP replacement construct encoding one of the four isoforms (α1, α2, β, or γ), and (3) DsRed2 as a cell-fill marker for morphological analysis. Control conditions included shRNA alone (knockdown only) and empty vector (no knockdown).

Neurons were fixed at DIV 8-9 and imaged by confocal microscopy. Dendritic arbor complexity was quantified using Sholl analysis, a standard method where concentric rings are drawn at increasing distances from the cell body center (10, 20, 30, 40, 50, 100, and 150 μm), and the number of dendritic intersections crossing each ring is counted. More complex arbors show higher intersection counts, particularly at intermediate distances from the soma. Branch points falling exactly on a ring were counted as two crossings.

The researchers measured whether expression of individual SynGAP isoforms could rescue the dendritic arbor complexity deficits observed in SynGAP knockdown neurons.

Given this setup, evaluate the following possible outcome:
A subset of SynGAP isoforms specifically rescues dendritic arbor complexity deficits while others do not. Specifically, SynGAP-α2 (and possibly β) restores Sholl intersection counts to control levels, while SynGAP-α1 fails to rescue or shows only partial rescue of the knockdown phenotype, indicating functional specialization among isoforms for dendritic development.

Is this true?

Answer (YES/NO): NO